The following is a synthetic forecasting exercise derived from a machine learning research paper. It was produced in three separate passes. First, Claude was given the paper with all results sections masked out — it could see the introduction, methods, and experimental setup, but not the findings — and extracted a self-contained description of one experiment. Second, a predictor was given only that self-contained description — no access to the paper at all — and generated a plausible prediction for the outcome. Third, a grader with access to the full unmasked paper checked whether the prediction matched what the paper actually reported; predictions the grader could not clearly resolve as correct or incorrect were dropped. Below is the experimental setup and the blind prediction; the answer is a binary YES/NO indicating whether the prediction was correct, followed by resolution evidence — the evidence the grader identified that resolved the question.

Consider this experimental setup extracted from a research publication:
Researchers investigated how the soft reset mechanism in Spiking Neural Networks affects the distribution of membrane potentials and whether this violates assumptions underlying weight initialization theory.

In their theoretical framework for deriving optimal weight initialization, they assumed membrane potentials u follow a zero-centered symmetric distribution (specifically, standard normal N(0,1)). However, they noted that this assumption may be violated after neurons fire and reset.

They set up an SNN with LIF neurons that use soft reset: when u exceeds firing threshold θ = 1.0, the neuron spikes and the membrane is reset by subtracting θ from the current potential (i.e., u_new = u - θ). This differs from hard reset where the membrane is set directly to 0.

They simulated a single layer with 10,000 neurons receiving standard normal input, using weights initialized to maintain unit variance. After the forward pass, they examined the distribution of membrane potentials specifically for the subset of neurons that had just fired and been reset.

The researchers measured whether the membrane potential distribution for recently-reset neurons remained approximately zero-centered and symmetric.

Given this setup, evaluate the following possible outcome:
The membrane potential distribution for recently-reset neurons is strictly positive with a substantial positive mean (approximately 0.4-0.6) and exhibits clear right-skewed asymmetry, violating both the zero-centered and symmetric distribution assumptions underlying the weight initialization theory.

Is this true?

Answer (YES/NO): NO